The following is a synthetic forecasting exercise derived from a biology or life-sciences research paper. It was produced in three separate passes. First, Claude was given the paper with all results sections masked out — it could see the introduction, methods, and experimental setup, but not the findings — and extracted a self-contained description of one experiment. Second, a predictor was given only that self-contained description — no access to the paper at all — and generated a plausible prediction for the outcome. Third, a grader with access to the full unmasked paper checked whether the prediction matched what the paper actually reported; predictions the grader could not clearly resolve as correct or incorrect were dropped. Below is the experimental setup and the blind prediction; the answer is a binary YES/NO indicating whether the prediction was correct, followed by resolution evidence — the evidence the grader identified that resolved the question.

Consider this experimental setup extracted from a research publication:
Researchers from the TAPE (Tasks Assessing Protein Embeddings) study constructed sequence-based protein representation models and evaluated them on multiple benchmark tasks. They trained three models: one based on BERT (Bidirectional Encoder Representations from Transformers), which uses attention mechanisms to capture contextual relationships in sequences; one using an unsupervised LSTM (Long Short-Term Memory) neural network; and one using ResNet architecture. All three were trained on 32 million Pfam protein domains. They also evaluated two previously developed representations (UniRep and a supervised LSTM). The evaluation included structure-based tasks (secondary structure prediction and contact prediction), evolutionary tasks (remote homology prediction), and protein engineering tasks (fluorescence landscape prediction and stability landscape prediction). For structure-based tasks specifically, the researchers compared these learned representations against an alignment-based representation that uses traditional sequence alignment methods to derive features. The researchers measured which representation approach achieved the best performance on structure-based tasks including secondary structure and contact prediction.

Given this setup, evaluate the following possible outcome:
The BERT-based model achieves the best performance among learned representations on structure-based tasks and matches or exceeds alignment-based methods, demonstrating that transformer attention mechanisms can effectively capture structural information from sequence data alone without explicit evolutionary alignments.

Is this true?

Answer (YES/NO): NO